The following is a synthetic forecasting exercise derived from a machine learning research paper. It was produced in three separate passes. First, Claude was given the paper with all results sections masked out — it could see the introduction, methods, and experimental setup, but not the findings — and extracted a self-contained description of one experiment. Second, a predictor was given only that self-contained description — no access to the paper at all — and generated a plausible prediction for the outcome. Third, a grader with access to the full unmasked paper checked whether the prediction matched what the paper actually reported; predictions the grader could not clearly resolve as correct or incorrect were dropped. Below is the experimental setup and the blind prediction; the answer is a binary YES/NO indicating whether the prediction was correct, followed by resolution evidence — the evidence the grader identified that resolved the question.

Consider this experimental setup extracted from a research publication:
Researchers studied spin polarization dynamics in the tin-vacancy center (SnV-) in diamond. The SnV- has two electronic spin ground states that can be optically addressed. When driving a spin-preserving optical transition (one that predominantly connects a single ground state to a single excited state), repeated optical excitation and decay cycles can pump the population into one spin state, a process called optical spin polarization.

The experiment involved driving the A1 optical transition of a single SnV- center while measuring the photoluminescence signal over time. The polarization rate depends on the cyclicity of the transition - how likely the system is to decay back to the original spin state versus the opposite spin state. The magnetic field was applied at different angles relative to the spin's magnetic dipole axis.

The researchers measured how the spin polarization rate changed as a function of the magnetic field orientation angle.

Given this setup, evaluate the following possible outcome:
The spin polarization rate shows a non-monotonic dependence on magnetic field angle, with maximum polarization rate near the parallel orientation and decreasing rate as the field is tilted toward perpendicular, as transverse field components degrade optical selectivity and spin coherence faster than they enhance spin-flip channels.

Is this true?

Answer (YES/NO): NO